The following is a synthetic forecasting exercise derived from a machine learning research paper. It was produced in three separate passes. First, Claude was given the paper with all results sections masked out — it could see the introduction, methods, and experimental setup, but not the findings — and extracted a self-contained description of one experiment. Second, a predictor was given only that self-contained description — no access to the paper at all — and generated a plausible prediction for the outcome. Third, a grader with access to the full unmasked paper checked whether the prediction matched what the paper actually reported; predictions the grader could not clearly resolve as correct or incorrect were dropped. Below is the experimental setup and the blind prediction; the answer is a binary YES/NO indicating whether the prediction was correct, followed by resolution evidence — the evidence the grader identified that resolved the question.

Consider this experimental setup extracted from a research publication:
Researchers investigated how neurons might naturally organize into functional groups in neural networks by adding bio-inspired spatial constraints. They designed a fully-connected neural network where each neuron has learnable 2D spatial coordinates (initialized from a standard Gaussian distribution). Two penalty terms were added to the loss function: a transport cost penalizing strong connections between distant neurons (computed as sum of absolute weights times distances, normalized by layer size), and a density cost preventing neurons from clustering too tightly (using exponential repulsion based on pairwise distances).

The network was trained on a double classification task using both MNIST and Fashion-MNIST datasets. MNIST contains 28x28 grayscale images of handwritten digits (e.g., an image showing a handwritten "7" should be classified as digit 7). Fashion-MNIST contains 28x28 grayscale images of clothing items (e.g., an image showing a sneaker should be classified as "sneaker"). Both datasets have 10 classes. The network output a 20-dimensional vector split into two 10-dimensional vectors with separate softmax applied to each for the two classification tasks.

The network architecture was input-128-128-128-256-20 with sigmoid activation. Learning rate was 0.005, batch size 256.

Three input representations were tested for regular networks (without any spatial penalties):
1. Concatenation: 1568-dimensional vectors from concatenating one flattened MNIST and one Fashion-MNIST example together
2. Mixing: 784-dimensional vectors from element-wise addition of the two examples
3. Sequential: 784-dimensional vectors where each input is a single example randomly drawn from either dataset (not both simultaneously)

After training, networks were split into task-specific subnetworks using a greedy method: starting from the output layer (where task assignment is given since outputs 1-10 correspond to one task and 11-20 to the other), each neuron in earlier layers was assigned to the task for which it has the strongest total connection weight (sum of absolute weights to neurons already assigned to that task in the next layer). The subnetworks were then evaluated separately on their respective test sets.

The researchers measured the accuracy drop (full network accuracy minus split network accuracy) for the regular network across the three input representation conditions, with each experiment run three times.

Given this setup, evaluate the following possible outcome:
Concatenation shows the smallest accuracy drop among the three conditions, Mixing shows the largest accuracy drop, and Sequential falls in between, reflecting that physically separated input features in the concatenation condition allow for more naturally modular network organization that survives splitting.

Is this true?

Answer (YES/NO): NO